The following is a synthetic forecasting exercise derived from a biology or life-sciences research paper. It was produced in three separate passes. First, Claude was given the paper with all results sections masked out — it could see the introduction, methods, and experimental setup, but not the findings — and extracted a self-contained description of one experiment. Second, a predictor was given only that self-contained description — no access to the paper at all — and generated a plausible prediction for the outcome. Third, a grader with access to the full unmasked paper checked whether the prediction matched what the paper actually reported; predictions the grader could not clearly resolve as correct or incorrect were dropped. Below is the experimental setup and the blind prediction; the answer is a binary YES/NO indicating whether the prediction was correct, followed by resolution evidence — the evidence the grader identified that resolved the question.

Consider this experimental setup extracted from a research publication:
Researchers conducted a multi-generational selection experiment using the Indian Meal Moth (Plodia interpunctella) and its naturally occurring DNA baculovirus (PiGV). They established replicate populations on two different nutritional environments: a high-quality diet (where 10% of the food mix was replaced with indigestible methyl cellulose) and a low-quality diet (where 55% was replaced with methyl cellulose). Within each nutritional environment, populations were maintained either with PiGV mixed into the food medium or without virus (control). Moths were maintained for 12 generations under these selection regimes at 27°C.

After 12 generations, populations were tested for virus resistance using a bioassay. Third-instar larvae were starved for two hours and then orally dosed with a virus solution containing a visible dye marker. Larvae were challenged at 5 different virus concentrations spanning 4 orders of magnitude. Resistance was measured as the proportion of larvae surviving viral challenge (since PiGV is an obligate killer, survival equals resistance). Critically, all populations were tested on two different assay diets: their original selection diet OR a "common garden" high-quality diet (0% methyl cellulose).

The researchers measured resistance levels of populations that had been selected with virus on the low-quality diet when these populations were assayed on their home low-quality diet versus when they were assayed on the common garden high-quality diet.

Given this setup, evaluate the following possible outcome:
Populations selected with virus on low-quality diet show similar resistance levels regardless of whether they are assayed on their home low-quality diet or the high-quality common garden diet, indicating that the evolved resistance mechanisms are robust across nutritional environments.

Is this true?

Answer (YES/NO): NO